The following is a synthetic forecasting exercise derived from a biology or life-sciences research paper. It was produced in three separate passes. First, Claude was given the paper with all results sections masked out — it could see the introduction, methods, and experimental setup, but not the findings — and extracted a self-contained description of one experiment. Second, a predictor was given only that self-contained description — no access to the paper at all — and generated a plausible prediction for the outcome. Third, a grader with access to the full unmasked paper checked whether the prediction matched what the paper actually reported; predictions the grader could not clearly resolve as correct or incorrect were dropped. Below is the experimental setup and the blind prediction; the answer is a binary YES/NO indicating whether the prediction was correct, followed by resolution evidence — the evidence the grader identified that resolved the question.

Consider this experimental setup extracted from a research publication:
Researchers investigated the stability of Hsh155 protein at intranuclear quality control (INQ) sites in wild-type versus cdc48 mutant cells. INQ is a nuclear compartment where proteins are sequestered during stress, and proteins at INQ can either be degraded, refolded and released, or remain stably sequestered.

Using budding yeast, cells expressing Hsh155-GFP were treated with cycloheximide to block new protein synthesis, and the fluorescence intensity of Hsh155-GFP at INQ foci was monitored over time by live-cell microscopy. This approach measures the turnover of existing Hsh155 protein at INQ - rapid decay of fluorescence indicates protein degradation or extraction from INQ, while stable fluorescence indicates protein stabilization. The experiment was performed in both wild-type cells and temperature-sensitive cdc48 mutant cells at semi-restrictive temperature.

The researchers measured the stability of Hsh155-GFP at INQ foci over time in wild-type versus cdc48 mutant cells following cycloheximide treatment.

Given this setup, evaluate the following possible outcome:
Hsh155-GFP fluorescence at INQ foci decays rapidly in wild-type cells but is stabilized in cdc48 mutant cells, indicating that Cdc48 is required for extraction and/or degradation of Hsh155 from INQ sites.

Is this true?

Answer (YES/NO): YES